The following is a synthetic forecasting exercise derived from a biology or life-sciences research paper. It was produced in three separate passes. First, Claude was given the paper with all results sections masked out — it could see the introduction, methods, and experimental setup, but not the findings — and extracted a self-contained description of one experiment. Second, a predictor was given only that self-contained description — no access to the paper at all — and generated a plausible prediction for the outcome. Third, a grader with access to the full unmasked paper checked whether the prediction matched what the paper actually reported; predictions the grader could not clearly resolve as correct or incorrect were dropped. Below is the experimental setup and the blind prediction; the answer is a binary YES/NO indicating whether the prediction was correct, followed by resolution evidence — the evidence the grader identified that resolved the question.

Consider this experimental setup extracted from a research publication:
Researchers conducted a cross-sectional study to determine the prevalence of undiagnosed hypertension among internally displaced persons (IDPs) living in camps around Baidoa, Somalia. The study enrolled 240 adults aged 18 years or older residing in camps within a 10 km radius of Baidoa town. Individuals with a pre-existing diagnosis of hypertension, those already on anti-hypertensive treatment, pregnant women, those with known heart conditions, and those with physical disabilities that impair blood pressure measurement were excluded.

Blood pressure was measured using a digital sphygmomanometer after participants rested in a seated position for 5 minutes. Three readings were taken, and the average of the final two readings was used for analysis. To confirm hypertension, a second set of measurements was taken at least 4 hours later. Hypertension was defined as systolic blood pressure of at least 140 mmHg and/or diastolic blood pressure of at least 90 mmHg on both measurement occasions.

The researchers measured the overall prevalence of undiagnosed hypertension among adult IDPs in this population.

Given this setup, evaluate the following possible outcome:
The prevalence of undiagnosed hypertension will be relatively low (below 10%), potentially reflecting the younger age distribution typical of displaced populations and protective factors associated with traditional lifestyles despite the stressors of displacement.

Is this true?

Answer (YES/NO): NO